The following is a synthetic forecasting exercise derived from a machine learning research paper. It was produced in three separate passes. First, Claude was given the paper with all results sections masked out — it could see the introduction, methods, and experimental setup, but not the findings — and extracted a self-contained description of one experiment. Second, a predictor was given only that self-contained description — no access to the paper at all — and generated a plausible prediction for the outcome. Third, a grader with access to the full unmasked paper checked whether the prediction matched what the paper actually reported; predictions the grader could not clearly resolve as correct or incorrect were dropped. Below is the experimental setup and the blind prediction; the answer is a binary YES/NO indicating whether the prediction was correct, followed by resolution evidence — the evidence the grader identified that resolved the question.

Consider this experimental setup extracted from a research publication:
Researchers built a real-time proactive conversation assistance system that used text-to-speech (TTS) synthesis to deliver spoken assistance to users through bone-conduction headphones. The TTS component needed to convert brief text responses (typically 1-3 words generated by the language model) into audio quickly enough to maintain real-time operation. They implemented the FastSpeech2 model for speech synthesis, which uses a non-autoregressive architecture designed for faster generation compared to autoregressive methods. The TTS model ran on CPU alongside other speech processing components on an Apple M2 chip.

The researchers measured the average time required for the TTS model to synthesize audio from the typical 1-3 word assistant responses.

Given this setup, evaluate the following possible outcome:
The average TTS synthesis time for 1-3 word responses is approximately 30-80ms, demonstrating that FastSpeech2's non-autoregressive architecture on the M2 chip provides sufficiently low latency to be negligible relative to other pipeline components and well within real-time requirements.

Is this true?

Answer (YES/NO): YES